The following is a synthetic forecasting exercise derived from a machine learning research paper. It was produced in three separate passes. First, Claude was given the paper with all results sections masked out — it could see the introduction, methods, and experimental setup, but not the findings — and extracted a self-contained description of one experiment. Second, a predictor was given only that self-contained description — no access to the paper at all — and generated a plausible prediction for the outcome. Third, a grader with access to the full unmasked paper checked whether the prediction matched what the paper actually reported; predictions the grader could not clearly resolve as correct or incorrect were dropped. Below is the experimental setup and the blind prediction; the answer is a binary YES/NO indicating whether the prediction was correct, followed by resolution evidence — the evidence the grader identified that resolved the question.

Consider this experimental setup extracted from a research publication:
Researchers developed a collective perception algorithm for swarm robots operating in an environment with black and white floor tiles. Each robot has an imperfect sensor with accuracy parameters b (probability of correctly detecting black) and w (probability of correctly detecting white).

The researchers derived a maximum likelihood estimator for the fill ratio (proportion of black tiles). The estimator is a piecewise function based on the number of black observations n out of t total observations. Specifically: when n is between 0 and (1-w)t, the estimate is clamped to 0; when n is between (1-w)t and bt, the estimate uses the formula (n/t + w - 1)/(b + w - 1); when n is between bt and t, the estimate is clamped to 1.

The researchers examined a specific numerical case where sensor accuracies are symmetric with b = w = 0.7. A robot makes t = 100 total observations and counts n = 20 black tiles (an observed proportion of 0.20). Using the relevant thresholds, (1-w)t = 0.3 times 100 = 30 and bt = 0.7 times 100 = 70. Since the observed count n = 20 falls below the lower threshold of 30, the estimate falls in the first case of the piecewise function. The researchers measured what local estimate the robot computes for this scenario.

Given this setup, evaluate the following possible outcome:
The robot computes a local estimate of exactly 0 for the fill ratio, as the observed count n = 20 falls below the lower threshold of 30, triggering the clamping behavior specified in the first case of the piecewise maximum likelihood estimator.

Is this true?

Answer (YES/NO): YES